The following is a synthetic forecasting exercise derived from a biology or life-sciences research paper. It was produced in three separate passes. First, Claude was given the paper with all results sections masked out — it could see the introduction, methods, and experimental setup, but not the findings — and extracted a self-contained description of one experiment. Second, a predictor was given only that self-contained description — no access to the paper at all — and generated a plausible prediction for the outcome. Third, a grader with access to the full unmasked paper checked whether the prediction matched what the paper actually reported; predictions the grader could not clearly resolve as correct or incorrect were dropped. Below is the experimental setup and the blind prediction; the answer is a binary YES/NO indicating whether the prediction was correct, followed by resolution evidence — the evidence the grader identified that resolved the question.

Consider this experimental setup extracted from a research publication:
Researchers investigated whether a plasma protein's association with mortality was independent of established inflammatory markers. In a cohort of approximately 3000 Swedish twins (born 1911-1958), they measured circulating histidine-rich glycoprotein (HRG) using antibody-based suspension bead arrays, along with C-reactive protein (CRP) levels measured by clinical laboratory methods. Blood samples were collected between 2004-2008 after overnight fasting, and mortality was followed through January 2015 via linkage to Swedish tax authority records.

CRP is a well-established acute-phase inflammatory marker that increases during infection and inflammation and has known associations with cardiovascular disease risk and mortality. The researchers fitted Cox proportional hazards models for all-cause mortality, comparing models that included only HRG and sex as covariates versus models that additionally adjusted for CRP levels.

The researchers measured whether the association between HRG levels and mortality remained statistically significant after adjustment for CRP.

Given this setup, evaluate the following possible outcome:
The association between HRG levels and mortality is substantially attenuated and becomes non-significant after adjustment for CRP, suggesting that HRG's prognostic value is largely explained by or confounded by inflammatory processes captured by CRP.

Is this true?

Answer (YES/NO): NO